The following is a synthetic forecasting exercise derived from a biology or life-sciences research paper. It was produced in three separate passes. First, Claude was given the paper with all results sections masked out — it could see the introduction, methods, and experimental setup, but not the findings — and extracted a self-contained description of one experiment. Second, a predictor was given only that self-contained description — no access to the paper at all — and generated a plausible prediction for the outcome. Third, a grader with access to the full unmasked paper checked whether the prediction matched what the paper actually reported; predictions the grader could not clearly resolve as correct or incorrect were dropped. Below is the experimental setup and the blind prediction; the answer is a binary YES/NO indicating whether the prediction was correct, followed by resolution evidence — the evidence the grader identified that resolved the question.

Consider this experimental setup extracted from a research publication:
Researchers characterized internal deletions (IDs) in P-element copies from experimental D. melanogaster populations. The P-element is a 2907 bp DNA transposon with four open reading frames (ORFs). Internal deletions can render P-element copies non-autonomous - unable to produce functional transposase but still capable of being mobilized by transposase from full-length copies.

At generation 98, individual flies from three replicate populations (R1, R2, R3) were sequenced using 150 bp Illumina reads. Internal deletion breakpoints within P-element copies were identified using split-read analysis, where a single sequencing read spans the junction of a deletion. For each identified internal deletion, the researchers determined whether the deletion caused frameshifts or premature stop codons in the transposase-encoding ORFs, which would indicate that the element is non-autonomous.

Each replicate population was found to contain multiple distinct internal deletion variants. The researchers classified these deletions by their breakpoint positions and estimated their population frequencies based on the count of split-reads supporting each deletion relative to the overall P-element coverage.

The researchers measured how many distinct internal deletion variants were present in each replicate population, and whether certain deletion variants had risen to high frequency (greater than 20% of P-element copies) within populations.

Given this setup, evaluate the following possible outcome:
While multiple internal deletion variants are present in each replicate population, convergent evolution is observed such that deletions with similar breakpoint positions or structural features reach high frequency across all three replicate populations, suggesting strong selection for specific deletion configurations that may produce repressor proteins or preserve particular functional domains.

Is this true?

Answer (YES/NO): NO